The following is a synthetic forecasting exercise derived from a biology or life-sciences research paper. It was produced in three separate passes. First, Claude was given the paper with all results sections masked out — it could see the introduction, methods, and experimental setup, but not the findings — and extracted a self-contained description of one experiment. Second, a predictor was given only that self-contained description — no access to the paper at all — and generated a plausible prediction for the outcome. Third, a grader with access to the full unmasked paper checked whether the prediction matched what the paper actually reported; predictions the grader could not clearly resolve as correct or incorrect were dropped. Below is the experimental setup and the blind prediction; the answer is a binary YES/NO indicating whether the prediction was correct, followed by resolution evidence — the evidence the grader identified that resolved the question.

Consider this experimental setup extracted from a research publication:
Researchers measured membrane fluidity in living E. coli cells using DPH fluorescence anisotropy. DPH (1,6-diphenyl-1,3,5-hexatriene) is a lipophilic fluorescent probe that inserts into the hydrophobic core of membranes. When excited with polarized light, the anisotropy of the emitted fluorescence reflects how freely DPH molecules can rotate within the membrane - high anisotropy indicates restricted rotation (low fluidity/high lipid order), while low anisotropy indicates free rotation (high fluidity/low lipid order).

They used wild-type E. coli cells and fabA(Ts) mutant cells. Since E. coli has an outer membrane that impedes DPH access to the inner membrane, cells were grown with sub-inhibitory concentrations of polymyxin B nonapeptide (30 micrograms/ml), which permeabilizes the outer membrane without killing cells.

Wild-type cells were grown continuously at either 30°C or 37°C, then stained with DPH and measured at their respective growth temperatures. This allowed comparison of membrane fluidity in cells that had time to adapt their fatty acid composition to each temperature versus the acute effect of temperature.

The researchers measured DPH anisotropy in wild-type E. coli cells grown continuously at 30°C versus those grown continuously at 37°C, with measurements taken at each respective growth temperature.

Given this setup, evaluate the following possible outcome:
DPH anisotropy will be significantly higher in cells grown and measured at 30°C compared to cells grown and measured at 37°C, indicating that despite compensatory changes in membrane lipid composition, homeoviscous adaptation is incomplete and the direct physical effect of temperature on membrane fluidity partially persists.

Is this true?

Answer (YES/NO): NO